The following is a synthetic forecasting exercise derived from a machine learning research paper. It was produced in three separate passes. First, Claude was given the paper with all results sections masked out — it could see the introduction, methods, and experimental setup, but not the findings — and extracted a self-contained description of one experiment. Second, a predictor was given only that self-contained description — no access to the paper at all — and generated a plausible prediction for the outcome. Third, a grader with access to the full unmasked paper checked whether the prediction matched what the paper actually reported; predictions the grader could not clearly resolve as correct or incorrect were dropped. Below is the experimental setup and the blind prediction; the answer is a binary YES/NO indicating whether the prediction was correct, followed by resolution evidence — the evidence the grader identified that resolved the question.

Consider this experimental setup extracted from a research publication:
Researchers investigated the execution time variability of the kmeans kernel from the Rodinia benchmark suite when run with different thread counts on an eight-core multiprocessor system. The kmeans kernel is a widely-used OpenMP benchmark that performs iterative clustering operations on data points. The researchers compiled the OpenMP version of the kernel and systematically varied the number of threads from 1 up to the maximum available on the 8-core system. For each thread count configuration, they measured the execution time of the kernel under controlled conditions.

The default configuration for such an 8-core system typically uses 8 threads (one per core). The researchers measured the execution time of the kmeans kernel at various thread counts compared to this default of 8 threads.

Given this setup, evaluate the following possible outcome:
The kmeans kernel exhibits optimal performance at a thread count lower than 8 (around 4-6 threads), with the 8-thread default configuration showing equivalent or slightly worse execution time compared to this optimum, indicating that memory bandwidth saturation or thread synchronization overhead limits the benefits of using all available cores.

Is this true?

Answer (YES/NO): NO